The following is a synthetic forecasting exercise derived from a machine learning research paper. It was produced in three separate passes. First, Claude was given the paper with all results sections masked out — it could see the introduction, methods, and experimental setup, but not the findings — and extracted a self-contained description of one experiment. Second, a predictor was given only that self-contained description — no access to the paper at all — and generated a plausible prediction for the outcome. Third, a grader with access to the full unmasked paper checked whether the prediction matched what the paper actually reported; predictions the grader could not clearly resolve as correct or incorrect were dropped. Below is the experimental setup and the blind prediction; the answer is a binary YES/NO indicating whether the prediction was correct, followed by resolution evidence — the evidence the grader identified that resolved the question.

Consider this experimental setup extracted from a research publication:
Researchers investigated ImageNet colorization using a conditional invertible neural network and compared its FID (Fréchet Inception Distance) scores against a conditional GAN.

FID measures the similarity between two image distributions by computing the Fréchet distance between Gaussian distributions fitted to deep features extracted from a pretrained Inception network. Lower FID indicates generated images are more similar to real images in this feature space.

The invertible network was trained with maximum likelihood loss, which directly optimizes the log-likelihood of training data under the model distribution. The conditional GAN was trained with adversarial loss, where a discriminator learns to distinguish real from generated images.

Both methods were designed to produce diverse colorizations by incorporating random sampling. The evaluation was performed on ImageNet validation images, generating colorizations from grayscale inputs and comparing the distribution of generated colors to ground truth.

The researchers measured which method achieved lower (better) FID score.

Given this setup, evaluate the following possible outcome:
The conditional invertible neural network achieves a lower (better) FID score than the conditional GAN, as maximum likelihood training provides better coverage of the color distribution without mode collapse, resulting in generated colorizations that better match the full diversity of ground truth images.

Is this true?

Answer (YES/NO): NO